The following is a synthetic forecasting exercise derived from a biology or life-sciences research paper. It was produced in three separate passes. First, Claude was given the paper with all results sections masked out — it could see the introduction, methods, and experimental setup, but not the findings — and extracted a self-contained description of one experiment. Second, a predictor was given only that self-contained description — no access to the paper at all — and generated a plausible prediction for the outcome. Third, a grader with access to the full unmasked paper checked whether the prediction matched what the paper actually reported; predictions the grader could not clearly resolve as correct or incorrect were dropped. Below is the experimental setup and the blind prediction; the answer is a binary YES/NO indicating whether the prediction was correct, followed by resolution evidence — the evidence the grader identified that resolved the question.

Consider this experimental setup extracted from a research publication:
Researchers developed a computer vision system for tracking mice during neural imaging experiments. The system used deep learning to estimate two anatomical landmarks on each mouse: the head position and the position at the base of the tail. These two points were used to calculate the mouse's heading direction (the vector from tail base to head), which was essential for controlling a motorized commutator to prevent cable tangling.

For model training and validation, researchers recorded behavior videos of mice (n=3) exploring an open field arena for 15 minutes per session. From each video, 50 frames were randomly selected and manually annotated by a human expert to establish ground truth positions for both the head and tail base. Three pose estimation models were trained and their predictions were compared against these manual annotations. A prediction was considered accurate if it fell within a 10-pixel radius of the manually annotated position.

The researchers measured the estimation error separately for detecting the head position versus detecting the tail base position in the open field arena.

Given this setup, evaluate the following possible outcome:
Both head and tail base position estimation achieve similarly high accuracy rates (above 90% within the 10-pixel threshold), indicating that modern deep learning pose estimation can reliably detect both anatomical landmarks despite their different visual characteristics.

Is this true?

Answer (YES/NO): YES